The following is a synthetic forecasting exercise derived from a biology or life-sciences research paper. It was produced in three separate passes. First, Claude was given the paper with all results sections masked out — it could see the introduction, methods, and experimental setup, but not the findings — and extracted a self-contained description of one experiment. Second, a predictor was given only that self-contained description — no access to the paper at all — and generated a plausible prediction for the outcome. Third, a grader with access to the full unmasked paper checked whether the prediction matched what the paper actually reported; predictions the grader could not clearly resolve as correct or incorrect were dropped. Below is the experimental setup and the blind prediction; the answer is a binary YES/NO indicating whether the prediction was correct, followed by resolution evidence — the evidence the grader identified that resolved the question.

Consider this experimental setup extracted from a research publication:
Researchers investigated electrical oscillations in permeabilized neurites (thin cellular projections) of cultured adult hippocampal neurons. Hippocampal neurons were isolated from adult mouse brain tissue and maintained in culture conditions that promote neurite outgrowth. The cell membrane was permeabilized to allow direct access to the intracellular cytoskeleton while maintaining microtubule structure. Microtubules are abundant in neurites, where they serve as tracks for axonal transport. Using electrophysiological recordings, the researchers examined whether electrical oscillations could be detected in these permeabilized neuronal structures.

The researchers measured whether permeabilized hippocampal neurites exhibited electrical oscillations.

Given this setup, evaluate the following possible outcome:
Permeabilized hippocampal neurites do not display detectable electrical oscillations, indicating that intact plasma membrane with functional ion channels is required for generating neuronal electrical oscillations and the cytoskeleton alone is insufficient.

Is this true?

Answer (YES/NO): NO